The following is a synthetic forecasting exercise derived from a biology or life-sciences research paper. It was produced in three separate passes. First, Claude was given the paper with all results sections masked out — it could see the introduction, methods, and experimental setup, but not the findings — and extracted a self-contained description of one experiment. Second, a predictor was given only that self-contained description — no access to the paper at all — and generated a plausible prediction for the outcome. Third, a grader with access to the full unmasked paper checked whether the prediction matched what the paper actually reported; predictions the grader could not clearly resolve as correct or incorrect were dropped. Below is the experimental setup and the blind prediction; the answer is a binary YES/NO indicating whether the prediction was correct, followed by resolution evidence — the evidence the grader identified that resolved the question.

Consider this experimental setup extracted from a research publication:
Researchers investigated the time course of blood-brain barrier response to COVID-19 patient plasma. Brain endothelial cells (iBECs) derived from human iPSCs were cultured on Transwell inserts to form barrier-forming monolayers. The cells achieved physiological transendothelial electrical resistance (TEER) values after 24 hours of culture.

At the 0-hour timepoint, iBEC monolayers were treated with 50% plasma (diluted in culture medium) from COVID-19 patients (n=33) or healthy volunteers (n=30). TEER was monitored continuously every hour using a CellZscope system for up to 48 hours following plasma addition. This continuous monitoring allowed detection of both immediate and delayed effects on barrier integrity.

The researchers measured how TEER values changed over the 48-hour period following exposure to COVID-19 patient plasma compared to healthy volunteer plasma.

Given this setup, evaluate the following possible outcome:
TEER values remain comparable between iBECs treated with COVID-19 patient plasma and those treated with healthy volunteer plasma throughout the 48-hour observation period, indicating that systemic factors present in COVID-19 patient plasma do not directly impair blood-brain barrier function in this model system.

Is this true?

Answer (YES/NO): YES